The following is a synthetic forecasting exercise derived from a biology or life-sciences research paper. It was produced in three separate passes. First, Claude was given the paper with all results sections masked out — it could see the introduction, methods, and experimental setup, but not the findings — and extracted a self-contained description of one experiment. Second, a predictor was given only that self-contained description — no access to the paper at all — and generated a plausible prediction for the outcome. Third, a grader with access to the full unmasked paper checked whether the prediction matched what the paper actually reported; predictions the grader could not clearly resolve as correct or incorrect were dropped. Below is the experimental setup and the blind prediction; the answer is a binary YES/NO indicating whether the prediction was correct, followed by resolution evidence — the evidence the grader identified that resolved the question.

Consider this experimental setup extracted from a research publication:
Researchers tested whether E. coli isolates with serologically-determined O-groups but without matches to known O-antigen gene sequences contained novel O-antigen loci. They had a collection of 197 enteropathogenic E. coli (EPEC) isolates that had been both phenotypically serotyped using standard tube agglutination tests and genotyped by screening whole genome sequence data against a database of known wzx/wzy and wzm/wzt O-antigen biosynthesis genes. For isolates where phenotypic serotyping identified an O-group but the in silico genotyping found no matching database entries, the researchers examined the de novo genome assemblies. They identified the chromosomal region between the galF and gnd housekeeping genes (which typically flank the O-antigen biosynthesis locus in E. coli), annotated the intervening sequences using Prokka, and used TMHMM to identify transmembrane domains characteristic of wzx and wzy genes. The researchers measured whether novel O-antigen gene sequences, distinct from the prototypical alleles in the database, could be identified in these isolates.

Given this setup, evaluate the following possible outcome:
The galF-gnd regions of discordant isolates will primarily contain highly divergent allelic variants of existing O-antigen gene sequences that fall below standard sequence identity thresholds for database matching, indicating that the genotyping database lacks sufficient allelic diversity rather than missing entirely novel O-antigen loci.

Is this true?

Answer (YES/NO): YES